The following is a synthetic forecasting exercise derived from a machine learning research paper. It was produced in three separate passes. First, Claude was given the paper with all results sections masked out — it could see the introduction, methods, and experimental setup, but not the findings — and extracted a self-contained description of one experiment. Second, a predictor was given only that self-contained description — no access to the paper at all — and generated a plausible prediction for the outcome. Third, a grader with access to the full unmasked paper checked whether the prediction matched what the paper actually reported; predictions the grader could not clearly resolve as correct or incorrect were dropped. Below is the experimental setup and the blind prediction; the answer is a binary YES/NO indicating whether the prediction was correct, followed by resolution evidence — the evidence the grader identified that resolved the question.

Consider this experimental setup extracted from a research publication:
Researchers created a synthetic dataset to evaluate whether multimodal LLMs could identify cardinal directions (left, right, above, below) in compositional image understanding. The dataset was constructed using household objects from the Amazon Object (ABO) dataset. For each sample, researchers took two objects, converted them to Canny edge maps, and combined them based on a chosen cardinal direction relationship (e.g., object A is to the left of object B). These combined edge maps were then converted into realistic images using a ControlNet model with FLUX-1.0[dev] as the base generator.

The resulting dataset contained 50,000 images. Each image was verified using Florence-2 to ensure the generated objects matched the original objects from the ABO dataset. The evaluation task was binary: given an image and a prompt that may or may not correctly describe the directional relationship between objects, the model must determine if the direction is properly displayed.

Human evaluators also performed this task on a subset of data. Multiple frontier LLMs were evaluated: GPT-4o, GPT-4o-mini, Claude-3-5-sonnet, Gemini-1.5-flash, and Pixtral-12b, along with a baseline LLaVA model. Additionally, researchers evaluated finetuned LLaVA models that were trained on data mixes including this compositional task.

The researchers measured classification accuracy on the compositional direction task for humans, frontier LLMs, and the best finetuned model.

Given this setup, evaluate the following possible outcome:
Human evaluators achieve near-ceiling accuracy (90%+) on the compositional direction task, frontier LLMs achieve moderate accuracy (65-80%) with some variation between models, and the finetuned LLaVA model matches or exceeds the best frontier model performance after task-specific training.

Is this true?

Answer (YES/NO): NO